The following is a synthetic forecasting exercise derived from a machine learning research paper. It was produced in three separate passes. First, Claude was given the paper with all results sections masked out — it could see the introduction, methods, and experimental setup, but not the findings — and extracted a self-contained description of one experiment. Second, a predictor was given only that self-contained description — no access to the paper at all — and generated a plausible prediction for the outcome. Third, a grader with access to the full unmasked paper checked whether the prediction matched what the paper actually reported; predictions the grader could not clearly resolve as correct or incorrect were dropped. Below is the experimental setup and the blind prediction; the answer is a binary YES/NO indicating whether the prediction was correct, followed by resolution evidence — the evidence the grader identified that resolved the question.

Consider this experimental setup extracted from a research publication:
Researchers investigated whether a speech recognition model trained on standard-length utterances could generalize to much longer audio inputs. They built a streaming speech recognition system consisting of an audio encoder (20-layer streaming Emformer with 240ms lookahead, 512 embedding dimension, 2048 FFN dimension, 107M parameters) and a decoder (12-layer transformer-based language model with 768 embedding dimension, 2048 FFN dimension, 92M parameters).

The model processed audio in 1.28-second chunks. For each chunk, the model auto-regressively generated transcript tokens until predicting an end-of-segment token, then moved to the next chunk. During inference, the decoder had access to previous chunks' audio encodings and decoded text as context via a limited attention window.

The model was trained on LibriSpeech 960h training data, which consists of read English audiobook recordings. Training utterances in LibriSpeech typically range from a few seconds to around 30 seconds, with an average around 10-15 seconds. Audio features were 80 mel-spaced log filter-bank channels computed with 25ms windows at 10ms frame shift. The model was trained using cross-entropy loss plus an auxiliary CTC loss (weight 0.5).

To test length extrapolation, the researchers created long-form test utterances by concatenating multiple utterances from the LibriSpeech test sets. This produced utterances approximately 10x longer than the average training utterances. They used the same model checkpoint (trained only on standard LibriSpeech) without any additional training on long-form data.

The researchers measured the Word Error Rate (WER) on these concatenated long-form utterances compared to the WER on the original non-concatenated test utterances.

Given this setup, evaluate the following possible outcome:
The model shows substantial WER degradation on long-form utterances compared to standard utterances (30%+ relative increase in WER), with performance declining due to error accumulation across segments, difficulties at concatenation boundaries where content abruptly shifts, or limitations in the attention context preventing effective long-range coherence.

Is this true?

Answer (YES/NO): NO